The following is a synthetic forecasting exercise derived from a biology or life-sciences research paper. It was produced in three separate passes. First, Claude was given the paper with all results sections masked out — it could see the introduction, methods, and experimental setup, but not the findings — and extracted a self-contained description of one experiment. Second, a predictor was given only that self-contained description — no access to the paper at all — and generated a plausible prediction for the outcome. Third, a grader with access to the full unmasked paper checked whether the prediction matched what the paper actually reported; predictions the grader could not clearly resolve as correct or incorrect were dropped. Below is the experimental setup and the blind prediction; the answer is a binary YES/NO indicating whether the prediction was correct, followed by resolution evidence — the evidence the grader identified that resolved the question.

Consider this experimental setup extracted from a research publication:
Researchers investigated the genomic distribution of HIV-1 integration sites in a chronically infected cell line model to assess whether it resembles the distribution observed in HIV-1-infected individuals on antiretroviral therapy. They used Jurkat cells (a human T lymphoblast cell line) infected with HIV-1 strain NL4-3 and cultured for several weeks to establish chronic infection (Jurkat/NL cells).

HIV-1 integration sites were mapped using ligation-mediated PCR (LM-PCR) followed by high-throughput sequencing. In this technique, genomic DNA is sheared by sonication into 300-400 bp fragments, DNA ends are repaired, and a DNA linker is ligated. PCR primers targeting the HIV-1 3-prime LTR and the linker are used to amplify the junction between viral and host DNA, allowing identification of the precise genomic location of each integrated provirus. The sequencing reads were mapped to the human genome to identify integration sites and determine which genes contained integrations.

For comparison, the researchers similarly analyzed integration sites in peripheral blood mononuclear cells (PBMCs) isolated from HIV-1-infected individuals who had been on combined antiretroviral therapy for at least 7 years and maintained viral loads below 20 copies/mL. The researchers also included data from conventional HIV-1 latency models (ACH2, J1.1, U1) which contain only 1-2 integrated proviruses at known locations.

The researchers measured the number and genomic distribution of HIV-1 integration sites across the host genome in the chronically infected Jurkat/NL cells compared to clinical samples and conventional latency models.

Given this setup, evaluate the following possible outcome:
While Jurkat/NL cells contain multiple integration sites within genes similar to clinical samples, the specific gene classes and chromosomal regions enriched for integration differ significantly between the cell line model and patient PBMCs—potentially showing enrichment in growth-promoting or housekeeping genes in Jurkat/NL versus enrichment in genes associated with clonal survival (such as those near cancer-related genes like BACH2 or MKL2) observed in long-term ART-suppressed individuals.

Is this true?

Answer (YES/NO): NO